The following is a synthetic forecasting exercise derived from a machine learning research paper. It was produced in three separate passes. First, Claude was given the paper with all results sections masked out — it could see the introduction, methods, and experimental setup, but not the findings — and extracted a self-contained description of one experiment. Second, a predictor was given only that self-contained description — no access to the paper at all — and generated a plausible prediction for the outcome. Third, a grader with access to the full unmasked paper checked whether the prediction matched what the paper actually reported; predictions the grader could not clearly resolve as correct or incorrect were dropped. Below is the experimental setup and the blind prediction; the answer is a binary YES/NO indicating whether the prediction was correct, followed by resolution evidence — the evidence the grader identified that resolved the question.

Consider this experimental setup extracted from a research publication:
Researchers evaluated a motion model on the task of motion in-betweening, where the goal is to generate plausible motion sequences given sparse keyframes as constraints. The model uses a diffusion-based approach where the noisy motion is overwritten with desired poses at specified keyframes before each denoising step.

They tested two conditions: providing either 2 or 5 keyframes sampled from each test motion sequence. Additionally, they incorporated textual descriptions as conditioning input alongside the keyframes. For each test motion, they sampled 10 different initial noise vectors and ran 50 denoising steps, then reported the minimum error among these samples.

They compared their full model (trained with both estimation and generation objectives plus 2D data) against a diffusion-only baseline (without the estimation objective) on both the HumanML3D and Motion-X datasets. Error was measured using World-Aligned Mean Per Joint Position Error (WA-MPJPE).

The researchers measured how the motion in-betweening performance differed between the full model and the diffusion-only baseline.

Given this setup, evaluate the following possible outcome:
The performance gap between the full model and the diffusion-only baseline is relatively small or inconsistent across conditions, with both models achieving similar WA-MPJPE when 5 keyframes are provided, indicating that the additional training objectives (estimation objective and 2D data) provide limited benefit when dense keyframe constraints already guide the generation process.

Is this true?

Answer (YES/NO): NO